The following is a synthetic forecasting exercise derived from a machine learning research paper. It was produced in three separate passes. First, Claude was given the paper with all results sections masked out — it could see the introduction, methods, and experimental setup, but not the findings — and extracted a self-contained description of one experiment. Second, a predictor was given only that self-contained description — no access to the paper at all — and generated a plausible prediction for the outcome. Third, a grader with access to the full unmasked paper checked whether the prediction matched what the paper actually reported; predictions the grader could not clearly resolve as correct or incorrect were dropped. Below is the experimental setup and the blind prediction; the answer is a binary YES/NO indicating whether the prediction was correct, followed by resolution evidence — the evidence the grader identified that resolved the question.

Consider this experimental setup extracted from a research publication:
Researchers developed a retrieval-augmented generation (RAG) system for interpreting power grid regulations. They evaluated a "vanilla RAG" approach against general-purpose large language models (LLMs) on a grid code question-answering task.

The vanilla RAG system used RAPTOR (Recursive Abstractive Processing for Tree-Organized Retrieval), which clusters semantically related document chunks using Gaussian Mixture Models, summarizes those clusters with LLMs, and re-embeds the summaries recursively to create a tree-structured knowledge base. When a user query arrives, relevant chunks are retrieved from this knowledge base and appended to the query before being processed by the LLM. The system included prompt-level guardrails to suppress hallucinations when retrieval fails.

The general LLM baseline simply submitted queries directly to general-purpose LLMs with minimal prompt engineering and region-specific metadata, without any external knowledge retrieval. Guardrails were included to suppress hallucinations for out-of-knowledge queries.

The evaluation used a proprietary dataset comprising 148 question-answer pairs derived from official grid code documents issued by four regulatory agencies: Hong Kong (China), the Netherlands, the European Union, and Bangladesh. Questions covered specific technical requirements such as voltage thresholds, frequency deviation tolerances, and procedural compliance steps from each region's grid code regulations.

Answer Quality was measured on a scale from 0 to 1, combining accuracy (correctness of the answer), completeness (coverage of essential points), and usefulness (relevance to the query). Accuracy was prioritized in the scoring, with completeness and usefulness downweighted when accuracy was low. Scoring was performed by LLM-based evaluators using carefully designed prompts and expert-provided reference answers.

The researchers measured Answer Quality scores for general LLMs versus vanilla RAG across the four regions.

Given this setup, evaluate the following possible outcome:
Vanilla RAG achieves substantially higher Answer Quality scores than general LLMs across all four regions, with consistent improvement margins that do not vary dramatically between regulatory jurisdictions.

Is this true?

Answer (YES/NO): NO